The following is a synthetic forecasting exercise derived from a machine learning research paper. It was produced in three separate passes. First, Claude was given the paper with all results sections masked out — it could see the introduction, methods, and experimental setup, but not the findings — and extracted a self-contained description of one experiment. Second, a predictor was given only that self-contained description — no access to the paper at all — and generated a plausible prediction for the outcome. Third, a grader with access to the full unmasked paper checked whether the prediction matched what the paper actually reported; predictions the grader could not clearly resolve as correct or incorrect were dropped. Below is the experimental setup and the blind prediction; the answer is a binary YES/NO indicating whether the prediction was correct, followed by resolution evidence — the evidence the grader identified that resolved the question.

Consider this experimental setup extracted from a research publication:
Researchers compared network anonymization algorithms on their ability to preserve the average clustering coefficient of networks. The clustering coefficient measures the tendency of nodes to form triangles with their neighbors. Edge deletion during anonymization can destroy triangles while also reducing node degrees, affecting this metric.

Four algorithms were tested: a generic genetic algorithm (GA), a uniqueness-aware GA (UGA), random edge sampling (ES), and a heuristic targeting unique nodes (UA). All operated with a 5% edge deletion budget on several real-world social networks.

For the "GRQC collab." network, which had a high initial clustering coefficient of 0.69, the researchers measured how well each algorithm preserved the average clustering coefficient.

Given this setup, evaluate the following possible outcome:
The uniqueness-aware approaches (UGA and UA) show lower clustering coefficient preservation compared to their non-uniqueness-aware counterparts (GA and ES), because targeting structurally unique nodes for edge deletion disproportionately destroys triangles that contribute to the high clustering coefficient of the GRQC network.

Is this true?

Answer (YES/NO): NO